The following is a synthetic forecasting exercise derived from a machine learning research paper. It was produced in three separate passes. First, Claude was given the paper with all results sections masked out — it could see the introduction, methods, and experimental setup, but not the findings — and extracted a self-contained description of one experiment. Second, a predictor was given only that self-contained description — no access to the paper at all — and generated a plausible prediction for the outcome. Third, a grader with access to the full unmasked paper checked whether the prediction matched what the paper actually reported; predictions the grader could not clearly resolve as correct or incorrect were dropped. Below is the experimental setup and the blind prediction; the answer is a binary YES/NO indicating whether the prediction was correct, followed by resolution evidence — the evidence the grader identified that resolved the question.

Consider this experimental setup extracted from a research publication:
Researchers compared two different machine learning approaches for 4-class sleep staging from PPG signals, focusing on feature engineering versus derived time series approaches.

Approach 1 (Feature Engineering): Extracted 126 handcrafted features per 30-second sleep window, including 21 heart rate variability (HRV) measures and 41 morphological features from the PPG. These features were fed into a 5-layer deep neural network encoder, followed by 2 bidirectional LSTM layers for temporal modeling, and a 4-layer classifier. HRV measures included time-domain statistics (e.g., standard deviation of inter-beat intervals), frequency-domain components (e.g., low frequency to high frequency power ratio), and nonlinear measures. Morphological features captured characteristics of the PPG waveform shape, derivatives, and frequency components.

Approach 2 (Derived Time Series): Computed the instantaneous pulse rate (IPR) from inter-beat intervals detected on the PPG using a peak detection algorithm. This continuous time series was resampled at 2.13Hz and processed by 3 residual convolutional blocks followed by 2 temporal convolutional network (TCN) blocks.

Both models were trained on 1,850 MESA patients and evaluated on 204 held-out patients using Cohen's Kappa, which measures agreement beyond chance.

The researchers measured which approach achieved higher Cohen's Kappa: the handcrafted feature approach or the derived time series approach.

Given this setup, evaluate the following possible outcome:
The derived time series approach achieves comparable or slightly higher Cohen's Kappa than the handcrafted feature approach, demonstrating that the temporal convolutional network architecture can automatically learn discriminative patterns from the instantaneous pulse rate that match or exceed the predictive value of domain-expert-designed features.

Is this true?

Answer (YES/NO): NO